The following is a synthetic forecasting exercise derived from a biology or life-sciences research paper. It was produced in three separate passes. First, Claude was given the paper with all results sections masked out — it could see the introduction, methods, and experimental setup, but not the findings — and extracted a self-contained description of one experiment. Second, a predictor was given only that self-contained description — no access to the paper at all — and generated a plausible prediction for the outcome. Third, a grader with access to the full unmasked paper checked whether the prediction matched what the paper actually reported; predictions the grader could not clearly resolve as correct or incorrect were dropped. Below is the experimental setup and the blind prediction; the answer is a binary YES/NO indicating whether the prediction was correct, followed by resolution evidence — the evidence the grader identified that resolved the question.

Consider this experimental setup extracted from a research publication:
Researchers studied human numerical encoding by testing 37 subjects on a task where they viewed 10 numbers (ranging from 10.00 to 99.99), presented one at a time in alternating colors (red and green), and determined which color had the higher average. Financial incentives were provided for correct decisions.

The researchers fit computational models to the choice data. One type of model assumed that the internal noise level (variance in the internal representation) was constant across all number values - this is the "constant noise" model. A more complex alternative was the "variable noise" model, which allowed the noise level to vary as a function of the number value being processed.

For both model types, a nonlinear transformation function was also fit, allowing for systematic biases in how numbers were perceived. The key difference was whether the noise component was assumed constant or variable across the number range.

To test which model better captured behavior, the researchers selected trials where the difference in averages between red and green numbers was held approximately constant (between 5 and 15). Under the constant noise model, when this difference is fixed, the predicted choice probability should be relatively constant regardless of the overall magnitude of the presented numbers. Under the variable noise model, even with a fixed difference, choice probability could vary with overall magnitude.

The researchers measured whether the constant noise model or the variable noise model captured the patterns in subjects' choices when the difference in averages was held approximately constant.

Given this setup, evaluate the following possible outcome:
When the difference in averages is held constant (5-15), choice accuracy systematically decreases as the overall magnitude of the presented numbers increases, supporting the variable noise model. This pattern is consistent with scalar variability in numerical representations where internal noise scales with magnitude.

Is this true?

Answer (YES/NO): NO